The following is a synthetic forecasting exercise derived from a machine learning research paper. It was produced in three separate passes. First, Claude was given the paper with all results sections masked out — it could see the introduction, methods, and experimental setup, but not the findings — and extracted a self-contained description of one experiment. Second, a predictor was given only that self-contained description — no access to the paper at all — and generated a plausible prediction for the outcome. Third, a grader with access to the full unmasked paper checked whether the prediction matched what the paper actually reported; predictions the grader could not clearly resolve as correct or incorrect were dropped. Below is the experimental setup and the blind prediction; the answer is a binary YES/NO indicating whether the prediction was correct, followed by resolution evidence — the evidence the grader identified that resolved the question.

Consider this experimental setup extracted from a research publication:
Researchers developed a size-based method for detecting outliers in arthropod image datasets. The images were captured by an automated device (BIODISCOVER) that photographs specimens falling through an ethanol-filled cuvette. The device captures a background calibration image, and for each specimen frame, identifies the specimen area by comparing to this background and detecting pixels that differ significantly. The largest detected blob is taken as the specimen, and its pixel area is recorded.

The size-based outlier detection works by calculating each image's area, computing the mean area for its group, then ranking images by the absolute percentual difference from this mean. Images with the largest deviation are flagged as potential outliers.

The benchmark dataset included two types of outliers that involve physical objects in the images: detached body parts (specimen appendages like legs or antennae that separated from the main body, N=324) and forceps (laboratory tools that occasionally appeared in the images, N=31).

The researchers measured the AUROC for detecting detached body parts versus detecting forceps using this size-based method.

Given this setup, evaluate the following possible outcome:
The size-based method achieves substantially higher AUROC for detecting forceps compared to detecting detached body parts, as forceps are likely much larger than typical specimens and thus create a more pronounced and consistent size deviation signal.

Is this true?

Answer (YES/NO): NO